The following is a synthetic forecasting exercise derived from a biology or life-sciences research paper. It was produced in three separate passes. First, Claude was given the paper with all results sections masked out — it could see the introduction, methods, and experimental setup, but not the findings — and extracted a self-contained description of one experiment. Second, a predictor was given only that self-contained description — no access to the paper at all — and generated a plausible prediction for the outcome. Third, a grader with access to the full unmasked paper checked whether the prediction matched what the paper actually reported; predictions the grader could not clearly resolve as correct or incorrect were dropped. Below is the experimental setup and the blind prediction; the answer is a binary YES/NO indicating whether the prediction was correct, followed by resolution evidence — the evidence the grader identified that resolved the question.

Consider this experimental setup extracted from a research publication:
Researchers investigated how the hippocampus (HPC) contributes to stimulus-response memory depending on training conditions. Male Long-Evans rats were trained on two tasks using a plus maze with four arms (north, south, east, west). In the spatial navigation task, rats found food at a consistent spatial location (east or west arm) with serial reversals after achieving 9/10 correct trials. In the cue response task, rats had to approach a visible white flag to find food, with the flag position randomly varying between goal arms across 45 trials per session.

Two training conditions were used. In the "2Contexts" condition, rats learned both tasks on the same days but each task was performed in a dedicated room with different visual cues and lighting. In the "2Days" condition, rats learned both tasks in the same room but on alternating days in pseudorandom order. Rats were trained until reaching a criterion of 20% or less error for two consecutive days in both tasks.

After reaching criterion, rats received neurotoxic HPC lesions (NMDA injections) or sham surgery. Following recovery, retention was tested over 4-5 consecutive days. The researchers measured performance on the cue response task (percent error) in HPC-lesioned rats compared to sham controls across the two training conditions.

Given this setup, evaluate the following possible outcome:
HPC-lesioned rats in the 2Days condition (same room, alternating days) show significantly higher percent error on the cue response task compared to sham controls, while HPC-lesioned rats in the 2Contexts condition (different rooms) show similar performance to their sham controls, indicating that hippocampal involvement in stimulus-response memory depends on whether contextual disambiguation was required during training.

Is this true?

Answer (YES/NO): NO